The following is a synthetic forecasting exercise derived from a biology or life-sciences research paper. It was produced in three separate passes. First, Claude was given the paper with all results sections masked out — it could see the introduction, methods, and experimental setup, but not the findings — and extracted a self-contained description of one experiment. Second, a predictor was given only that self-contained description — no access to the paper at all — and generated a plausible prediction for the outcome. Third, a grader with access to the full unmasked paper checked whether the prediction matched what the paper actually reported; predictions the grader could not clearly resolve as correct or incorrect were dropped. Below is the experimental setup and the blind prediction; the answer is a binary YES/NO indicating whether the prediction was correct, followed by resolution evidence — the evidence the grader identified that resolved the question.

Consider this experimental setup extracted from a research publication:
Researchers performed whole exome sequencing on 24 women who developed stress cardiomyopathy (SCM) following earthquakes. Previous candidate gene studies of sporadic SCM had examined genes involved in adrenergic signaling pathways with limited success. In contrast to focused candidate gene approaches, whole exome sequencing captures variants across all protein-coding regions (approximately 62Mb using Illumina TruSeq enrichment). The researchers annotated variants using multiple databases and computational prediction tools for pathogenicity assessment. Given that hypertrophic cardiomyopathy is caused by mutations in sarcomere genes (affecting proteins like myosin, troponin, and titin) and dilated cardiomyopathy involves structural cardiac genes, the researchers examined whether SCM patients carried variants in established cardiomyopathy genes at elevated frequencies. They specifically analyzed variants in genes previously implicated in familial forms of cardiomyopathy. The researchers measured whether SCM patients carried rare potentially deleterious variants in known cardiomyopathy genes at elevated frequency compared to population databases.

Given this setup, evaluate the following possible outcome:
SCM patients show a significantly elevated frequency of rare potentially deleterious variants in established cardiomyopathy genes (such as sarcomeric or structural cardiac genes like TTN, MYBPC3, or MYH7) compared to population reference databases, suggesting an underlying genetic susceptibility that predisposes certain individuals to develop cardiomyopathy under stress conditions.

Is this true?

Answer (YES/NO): NO